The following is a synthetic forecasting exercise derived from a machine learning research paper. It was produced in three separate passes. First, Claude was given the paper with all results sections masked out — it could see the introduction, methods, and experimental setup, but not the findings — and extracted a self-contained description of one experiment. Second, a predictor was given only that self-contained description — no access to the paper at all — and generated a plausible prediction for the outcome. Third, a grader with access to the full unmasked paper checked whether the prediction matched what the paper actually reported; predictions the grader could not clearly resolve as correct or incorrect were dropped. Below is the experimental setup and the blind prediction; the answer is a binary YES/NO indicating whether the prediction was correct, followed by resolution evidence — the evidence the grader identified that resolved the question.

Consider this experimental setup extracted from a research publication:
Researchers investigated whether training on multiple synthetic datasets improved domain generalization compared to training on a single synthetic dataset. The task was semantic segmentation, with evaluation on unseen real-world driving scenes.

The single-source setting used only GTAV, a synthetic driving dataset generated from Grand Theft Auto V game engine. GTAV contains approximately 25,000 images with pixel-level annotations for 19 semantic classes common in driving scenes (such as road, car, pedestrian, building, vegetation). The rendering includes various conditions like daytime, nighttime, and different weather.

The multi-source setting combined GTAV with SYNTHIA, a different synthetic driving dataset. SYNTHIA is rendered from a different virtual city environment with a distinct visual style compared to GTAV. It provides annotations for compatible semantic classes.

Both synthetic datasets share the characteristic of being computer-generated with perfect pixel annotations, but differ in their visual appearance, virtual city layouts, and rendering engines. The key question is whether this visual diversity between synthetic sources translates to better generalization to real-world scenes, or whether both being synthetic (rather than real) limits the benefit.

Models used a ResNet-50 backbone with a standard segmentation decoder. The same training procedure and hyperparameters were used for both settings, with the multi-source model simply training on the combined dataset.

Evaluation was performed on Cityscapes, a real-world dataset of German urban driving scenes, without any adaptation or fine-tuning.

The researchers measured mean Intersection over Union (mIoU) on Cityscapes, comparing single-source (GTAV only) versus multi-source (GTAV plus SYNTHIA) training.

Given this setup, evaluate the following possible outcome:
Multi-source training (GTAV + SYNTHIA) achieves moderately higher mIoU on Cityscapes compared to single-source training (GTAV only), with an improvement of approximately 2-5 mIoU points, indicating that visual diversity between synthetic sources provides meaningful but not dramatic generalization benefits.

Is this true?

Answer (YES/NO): NO